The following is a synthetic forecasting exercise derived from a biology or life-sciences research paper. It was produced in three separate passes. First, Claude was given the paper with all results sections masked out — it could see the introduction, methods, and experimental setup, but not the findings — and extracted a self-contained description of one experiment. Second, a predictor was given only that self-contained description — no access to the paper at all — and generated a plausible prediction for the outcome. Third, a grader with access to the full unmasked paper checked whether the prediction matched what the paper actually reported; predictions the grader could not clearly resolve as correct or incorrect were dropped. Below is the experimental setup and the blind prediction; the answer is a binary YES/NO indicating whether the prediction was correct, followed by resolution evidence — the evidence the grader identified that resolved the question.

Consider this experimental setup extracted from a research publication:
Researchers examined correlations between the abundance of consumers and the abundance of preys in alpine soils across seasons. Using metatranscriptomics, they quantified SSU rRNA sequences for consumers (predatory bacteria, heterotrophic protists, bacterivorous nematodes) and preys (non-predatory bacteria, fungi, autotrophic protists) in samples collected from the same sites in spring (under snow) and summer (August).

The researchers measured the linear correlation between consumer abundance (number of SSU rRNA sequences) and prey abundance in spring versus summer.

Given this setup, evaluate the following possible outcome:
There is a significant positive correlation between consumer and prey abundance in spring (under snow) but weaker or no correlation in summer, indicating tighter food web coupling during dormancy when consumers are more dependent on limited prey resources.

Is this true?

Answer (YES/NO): NO